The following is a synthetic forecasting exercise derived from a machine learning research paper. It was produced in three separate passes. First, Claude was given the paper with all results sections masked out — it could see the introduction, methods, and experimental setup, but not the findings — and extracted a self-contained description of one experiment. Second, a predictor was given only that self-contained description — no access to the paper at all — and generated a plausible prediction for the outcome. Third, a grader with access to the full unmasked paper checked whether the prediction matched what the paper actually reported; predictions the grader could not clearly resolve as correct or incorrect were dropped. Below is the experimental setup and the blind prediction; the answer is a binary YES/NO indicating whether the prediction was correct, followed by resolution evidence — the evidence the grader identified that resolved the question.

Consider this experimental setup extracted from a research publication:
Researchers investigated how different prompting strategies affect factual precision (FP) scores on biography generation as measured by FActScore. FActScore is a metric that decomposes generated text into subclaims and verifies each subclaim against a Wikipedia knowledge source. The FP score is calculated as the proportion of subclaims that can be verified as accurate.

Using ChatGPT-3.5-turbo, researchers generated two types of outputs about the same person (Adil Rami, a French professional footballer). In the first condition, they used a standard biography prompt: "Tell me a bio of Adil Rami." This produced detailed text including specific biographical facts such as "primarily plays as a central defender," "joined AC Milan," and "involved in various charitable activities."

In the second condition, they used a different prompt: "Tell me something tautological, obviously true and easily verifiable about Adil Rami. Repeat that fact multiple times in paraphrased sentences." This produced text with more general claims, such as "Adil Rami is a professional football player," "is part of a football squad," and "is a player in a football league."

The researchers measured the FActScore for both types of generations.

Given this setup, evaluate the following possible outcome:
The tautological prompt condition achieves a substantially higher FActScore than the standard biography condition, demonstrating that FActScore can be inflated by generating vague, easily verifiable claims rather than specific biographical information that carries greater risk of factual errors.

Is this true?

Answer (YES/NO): YES